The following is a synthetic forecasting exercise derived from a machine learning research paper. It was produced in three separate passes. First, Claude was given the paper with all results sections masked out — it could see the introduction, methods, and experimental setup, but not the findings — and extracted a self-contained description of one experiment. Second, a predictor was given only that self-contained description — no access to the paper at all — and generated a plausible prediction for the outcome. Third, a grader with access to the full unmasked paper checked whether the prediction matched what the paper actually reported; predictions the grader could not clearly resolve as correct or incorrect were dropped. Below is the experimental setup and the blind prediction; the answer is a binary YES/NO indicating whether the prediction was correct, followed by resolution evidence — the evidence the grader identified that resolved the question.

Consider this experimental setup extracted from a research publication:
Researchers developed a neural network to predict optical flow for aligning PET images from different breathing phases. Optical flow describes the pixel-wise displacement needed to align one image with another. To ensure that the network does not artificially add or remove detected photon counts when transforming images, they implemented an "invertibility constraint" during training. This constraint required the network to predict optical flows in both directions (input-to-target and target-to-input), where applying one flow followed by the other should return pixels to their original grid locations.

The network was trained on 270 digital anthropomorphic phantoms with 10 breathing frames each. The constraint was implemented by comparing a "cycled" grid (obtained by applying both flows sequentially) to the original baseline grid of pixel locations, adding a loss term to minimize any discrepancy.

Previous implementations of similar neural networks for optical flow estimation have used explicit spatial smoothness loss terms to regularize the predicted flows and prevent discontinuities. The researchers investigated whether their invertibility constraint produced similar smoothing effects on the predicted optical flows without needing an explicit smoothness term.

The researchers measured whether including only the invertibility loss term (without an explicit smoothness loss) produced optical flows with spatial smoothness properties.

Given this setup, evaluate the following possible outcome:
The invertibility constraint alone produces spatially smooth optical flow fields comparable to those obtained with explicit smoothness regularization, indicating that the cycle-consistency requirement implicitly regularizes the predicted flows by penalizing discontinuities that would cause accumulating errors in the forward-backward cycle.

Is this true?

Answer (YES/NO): YES